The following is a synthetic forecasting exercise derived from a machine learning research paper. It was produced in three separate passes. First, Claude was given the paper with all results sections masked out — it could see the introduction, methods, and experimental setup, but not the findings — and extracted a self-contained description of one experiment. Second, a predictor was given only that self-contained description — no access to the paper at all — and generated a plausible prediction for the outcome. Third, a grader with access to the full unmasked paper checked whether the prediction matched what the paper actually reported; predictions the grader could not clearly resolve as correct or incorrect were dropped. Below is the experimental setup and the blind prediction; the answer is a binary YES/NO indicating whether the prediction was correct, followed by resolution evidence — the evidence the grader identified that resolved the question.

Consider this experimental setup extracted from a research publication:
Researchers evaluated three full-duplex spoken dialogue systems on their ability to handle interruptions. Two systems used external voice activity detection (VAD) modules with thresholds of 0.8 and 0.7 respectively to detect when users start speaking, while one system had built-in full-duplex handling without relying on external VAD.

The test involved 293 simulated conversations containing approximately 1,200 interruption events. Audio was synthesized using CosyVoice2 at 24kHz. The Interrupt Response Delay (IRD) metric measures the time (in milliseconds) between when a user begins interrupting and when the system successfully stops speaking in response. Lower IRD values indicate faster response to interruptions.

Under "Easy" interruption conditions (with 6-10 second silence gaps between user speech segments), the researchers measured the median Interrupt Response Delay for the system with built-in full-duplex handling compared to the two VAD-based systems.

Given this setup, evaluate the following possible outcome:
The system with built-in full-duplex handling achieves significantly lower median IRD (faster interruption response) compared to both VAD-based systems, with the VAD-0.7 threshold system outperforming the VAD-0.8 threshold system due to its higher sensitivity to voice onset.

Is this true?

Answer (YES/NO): NO